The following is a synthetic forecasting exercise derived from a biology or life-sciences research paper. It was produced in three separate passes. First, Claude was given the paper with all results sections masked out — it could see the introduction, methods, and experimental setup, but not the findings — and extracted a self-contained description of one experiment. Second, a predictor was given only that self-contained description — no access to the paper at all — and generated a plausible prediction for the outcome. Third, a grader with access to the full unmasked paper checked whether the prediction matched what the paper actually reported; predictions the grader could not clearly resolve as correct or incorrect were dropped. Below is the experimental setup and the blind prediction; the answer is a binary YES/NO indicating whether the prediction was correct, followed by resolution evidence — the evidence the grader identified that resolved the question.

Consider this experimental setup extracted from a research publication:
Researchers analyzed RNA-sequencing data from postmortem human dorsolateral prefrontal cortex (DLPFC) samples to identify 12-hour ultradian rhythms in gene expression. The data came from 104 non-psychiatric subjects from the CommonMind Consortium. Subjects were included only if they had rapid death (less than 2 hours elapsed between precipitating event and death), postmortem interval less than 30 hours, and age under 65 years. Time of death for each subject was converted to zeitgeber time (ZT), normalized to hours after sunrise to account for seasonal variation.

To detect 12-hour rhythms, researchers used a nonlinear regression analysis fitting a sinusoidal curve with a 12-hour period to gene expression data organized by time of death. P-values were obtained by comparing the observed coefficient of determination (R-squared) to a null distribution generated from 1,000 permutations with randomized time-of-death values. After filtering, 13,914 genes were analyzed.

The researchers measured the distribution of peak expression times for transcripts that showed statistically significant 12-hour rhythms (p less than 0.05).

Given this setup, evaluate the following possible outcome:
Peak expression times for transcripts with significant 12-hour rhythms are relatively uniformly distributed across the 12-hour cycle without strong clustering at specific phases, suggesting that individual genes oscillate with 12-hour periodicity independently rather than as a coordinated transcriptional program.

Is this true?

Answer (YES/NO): NO